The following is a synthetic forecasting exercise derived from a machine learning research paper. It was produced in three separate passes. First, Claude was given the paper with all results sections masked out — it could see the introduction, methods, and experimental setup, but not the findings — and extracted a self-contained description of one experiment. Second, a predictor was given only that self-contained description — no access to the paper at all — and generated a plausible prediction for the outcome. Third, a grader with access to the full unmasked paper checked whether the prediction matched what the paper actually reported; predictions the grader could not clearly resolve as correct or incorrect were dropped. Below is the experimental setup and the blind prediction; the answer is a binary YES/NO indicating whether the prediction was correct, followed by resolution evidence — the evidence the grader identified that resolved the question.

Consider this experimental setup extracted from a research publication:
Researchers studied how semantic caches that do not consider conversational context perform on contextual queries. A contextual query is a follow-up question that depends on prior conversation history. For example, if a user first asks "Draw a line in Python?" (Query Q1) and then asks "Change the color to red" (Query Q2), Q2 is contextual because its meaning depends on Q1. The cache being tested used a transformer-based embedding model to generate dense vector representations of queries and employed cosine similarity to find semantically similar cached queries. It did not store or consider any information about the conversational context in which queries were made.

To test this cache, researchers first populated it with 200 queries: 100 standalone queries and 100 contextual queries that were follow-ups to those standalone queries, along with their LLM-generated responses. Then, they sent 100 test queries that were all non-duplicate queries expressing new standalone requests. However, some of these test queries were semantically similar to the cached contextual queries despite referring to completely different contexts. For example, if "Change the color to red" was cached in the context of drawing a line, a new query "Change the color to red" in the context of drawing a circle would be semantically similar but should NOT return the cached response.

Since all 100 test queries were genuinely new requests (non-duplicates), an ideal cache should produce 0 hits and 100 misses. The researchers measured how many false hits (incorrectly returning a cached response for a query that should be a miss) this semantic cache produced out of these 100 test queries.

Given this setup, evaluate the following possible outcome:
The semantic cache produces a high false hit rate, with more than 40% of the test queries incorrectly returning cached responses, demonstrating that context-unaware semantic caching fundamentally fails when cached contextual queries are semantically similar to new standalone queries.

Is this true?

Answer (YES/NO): YES